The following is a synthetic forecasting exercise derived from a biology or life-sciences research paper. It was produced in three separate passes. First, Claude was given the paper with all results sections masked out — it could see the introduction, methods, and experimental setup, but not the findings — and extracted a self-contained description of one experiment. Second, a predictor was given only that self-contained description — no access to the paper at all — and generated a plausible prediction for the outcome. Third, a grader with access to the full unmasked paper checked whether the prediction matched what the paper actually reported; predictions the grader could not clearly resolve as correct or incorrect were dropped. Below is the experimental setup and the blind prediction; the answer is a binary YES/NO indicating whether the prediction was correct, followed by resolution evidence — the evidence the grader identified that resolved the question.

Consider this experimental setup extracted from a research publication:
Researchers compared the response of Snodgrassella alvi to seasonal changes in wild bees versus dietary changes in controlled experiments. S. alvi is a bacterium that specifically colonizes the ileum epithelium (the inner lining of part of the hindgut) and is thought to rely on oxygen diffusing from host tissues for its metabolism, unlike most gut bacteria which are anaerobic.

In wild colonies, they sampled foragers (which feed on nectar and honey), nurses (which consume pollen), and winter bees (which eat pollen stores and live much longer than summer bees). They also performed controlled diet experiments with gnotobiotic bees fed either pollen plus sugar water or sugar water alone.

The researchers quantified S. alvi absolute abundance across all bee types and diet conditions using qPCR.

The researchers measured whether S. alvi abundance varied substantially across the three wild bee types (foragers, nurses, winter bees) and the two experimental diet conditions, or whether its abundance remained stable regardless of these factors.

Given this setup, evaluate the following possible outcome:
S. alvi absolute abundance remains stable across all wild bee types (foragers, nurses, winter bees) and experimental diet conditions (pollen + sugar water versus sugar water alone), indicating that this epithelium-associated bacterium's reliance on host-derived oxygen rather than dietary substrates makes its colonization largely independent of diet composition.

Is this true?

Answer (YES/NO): YES